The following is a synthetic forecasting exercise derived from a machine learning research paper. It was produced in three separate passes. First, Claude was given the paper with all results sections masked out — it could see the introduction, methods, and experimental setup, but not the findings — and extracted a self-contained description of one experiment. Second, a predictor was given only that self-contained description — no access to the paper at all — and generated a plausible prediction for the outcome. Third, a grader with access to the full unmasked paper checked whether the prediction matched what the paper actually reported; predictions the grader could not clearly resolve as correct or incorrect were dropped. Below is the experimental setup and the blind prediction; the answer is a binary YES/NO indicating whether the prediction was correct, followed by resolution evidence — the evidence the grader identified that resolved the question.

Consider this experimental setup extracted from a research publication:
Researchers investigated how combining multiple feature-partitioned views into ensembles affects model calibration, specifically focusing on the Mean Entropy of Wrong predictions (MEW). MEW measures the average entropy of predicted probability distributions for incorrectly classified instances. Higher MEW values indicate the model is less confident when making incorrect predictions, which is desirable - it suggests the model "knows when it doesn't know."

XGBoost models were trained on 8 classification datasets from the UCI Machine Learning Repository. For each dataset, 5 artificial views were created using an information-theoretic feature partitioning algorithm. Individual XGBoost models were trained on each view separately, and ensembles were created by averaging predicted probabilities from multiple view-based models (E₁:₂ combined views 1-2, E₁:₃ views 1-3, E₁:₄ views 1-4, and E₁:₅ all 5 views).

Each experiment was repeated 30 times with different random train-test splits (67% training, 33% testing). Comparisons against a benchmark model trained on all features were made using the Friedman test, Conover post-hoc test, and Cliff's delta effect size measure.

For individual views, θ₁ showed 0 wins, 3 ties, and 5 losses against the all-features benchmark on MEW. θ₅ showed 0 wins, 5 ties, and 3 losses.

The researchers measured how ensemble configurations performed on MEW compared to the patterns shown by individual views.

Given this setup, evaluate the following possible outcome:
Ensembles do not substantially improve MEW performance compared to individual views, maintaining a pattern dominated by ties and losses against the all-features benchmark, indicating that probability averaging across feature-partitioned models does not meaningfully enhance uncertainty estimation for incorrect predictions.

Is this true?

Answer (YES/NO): NO